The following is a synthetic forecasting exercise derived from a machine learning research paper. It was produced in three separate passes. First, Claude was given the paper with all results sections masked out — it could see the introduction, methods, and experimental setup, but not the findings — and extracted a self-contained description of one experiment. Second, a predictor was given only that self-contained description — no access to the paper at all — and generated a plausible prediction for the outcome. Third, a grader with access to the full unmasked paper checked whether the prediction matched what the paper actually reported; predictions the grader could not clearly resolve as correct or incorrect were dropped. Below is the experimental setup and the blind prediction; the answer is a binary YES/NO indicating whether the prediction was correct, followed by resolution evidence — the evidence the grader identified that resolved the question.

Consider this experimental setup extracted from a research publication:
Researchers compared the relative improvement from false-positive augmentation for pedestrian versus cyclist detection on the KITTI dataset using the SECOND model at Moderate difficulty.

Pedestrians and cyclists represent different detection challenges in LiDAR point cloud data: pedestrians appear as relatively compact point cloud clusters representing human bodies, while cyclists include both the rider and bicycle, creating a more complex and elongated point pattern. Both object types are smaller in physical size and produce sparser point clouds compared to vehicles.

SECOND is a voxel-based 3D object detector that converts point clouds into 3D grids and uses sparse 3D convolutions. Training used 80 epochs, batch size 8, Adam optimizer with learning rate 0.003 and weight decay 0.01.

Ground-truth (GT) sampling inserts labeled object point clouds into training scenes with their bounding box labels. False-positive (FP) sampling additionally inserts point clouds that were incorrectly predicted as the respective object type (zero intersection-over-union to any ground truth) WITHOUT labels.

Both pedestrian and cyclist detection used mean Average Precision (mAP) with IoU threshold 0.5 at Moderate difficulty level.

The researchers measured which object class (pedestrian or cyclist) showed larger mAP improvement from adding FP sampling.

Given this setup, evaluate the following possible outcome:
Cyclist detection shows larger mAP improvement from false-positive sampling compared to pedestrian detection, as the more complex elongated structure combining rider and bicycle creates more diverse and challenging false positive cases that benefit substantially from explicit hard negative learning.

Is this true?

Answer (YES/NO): NO